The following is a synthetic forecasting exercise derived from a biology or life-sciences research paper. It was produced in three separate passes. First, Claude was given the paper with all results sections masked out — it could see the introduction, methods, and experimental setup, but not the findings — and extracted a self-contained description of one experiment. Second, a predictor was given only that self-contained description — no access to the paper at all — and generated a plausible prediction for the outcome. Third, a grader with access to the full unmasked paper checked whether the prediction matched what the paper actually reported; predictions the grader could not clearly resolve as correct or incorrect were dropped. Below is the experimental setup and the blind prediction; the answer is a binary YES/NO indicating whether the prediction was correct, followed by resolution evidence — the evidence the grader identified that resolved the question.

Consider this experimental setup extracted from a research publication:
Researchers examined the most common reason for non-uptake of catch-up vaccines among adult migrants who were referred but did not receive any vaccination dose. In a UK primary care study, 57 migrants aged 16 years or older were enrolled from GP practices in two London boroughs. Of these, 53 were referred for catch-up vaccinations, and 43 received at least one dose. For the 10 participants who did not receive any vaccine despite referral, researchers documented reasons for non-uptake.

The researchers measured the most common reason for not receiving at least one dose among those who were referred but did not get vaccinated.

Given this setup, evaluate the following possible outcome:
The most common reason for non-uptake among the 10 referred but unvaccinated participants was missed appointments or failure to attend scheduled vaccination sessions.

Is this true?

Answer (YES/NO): NO